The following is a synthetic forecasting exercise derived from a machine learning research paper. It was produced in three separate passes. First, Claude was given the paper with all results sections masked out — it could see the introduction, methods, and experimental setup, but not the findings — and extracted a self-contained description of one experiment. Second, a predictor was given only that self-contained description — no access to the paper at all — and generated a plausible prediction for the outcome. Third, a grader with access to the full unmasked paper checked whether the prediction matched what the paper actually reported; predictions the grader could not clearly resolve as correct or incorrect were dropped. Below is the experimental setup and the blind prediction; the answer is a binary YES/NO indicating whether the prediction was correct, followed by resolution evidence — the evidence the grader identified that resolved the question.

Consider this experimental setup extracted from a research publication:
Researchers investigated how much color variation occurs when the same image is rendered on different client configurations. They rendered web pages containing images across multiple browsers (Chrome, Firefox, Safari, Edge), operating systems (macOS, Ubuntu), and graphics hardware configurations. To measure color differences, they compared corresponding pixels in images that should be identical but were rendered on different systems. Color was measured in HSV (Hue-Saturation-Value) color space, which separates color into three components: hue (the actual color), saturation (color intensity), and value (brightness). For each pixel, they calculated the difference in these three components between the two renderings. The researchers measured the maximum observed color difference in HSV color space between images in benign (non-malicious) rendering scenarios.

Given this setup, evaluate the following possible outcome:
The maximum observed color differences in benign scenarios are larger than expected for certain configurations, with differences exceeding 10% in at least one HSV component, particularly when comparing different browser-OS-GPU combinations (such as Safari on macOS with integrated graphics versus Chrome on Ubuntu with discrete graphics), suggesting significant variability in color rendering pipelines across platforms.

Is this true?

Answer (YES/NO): YES